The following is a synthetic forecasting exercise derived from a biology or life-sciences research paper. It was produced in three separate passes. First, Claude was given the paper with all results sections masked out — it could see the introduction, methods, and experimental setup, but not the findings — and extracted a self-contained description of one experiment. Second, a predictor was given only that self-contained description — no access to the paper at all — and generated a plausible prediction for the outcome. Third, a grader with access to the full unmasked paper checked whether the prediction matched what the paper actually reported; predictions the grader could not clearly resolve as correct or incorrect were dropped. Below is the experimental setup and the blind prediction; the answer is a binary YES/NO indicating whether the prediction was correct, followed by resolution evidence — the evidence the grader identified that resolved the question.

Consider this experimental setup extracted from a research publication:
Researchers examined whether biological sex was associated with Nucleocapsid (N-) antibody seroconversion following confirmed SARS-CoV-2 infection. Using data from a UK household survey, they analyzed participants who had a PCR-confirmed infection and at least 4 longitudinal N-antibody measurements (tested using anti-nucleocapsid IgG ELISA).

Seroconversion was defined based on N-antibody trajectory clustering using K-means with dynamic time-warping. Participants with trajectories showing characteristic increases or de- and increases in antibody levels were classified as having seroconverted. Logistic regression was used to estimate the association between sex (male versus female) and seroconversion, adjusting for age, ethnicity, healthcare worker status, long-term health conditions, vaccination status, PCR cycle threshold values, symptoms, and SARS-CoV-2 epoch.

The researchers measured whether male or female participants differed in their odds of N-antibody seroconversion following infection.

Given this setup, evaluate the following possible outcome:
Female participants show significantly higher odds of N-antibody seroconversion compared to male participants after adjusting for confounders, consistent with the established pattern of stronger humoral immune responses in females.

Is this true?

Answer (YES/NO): NO